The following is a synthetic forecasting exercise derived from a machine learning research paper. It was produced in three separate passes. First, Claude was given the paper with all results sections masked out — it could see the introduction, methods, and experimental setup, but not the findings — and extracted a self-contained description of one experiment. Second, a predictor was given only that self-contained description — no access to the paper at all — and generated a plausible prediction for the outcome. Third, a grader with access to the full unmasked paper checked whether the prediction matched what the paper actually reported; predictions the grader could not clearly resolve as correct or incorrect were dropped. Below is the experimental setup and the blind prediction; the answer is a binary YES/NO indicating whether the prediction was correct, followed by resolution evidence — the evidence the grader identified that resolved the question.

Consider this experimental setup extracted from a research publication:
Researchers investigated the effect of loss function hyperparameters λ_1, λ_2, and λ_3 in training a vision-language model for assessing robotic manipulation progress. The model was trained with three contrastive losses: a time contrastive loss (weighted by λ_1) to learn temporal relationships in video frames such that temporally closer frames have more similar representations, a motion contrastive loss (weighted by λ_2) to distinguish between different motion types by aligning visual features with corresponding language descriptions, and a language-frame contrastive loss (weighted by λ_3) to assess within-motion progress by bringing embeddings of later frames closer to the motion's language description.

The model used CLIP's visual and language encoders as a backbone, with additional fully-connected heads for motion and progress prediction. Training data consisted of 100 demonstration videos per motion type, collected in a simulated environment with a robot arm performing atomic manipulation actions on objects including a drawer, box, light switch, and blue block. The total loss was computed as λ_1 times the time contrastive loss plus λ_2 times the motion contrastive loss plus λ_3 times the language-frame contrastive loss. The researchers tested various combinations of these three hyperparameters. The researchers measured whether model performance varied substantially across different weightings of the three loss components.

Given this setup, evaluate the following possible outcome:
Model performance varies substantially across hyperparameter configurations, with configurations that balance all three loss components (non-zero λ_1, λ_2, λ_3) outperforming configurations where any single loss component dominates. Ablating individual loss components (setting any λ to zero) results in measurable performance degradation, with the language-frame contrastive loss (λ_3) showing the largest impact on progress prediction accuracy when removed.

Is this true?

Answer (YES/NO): NO